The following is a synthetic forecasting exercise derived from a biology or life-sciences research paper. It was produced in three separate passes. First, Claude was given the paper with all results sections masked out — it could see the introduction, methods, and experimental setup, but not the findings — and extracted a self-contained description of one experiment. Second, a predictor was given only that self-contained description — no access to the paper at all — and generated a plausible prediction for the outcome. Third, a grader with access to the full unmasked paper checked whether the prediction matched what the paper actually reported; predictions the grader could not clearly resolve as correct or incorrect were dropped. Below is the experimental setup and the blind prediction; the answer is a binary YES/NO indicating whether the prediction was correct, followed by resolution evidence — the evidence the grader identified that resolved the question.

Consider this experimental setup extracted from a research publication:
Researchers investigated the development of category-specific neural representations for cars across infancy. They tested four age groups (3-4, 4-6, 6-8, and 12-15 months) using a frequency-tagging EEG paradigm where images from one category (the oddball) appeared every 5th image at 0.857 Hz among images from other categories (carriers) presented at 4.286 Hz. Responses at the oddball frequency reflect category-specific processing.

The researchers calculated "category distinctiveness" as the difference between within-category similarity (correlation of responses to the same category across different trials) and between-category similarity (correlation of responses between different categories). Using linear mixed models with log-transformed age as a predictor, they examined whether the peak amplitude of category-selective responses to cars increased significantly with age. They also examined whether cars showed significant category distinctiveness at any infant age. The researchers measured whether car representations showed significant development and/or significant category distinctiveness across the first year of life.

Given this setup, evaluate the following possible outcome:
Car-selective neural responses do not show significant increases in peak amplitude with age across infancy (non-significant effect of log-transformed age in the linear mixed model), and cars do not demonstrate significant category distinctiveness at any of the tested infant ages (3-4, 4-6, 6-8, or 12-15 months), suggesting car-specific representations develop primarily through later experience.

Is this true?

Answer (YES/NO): NO